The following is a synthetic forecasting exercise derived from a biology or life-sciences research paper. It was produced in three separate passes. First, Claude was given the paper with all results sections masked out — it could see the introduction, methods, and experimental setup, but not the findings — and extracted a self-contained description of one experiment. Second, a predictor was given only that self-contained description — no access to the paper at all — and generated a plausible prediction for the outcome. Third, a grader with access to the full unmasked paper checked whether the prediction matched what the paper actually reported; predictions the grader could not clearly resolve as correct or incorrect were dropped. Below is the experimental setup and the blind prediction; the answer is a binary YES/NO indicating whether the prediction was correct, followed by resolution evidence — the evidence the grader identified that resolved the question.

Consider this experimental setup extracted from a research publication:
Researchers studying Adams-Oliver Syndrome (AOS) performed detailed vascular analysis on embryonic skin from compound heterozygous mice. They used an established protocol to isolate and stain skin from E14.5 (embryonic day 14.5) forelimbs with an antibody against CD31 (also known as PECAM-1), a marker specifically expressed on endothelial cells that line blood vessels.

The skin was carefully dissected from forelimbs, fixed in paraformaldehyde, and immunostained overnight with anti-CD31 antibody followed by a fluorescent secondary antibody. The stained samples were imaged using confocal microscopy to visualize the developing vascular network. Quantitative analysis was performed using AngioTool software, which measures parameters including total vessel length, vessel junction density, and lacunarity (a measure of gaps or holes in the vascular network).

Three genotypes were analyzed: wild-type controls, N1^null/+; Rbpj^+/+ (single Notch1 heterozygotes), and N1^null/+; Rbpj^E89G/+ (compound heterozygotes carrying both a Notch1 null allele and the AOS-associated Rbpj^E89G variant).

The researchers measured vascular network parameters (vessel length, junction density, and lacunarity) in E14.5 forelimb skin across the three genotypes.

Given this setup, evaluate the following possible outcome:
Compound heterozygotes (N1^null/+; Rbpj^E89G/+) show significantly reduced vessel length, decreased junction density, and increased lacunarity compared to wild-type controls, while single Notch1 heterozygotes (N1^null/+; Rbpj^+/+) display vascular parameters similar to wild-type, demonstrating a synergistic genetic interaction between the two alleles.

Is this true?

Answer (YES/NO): NO